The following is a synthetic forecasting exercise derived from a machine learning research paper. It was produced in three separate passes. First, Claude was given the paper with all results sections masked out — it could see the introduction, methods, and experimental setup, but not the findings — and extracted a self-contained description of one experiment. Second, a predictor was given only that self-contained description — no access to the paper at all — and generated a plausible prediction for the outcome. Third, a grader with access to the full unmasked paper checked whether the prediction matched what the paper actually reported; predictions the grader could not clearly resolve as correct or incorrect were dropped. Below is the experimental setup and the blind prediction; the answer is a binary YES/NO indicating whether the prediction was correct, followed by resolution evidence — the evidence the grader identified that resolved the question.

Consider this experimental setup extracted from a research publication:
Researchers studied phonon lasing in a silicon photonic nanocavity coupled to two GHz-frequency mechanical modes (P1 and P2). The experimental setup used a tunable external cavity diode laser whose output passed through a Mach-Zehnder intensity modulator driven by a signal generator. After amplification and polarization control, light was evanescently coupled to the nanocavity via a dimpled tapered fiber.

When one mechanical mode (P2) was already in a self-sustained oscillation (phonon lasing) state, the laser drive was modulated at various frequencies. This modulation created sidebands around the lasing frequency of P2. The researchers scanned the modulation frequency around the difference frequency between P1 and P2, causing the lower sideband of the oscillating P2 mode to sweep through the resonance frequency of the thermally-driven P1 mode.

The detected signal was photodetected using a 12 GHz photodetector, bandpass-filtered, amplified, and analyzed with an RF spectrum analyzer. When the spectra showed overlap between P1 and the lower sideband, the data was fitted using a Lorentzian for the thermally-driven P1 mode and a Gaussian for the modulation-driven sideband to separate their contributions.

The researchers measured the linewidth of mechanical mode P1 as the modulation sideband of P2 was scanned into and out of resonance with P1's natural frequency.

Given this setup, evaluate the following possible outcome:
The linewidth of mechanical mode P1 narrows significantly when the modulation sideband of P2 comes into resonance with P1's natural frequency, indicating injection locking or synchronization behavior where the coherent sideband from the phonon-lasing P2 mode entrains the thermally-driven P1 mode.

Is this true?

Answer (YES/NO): NO